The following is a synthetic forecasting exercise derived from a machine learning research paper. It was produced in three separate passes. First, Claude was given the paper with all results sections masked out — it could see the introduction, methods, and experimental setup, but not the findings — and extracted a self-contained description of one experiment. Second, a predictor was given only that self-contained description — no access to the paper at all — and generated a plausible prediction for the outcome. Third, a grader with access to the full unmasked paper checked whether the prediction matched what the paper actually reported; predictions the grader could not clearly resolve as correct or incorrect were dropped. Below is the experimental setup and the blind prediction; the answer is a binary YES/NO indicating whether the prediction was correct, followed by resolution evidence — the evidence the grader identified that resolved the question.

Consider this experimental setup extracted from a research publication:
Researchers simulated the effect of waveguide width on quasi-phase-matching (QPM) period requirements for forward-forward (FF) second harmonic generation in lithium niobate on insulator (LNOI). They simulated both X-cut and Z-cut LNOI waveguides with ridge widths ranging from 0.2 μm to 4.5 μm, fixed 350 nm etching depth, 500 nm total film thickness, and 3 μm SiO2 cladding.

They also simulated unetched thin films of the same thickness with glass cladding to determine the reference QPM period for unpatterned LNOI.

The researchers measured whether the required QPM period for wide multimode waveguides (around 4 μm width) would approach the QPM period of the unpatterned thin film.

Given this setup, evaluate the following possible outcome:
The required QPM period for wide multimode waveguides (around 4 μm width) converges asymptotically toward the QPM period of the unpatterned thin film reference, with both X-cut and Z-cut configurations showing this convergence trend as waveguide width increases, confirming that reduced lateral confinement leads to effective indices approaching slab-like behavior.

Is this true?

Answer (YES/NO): YES